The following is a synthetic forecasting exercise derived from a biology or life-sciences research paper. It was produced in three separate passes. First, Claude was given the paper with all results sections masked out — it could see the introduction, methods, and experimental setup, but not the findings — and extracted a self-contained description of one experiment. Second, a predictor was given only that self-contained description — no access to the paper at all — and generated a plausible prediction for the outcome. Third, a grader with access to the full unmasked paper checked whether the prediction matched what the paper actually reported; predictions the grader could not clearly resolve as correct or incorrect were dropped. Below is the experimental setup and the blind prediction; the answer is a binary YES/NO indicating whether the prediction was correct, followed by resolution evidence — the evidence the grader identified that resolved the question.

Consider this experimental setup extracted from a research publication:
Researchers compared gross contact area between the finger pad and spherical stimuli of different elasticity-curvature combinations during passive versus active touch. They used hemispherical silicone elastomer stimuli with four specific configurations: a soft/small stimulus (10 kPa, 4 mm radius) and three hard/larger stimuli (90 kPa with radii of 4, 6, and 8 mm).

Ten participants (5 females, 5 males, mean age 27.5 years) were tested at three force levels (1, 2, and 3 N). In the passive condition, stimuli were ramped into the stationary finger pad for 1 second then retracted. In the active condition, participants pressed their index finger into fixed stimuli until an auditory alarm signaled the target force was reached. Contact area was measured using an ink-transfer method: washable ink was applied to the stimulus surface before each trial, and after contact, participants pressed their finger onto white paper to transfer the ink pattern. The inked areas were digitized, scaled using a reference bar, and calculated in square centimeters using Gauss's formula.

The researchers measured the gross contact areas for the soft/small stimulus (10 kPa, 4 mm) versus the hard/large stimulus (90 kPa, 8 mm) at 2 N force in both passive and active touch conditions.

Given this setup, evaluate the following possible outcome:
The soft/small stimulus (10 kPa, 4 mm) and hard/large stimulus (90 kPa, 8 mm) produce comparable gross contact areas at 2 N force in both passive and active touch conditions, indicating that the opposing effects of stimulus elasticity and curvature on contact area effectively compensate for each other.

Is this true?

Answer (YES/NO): YES